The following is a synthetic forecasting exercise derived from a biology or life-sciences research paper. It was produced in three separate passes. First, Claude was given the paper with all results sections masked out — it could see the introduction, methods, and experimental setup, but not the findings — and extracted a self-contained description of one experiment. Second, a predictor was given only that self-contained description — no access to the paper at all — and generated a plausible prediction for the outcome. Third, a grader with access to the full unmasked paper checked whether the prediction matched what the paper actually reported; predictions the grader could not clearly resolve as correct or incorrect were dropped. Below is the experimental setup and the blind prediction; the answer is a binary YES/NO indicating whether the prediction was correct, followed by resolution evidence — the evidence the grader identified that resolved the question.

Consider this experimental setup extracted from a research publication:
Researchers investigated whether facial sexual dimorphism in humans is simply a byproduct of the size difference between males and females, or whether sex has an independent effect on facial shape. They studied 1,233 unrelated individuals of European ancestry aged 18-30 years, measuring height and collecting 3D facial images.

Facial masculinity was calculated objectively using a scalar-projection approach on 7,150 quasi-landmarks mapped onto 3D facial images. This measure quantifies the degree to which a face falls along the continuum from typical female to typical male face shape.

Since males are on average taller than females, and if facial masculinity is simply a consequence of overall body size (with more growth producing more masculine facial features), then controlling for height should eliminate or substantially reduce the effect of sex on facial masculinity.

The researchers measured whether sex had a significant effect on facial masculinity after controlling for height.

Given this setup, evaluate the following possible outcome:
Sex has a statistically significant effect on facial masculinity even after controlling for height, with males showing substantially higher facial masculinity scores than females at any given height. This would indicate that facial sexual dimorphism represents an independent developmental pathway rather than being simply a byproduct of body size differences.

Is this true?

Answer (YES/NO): YES